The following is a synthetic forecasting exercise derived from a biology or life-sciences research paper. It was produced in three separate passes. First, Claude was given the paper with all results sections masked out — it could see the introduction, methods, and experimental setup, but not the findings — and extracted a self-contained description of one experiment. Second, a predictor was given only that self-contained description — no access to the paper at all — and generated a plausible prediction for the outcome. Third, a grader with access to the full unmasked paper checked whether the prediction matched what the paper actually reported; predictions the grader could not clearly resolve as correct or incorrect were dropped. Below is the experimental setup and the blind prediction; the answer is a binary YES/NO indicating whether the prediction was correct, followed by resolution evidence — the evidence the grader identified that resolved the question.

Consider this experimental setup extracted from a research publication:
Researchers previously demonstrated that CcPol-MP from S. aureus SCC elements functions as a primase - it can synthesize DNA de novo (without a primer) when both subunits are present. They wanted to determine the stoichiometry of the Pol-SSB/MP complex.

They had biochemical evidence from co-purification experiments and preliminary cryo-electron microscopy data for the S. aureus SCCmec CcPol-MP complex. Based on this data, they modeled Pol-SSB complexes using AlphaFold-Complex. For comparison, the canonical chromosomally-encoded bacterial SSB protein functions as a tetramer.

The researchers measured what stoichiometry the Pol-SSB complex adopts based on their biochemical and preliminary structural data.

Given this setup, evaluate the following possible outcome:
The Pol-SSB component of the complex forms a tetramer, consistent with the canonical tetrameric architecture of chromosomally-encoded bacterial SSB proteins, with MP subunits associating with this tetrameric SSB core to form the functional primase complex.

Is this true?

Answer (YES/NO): NO